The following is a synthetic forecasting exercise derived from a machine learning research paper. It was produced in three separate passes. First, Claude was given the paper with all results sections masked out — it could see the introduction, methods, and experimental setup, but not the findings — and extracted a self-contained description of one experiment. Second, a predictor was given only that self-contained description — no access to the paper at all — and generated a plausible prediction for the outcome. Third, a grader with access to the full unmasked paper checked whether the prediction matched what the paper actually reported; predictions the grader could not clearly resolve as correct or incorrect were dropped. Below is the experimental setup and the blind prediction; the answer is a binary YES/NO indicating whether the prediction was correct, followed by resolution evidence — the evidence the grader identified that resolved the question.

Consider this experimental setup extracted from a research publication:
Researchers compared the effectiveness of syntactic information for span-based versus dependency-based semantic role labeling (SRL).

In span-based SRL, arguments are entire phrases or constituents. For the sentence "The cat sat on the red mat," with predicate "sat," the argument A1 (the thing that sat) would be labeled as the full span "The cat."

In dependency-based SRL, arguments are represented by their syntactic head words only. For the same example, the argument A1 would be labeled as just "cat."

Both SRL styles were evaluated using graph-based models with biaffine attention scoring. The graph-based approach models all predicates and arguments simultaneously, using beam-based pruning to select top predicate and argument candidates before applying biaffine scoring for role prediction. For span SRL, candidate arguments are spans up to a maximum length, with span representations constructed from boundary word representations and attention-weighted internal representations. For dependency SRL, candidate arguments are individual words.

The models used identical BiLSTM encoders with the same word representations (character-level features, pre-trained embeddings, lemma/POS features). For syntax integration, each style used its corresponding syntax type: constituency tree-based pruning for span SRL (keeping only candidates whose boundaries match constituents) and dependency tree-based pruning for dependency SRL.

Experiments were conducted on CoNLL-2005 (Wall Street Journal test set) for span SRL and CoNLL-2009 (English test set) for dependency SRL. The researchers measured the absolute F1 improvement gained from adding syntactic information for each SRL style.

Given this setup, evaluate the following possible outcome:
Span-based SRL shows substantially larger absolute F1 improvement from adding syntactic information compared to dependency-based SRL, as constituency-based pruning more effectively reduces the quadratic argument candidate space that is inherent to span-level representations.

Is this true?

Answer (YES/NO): NO